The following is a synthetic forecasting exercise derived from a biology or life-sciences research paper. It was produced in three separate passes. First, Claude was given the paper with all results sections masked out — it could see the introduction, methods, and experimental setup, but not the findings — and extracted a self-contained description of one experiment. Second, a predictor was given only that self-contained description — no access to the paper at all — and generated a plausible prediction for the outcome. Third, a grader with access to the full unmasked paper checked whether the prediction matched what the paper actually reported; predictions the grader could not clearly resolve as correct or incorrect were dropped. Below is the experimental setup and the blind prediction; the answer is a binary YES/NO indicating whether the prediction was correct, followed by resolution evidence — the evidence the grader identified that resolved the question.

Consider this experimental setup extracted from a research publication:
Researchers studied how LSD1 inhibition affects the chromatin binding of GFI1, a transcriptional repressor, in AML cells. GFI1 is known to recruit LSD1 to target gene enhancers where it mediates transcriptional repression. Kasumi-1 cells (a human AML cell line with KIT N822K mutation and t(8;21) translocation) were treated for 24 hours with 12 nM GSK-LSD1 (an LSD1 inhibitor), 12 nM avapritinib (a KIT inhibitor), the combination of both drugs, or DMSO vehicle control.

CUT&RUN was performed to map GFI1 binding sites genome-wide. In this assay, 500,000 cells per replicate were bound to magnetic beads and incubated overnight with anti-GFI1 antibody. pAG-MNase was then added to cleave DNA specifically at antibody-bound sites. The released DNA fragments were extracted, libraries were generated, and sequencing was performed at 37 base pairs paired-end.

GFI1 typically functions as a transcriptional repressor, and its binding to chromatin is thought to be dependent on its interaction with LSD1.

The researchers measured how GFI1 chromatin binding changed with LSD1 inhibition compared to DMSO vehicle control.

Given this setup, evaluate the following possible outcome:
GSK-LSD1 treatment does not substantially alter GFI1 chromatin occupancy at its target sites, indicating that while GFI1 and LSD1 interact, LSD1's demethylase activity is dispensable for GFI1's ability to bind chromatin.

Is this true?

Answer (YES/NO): NO